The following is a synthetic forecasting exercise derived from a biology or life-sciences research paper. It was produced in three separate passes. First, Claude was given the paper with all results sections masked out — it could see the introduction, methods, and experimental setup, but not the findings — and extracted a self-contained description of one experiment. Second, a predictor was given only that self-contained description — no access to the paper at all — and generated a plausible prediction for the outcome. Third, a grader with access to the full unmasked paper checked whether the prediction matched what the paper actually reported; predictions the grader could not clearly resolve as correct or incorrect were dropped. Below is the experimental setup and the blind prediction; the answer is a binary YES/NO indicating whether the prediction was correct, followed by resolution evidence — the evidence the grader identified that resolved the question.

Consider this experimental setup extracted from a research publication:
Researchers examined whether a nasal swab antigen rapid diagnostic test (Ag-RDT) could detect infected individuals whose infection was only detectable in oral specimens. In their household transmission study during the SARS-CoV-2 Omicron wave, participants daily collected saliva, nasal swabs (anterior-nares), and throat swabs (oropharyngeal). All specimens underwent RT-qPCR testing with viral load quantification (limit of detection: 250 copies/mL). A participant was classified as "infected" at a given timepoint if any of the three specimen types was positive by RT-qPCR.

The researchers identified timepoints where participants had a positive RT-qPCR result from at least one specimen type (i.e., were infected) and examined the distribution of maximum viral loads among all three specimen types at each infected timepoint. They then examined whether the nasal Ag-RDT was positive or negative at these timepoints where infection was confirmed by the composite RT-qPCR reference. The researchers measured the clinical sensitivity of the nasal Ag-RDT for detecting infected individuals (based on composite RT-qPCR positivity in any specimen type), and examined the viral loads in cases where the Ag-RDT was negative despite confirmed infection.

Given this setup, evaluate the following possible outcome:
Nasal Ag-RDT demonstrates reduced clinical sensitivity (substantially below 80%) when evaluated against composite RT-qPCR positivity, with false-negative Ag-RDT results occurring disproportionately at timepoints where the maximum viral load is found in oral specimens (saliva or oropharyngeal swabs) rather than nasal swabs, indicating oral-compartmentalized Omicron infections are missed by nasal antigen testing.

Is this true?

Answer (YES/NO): YES